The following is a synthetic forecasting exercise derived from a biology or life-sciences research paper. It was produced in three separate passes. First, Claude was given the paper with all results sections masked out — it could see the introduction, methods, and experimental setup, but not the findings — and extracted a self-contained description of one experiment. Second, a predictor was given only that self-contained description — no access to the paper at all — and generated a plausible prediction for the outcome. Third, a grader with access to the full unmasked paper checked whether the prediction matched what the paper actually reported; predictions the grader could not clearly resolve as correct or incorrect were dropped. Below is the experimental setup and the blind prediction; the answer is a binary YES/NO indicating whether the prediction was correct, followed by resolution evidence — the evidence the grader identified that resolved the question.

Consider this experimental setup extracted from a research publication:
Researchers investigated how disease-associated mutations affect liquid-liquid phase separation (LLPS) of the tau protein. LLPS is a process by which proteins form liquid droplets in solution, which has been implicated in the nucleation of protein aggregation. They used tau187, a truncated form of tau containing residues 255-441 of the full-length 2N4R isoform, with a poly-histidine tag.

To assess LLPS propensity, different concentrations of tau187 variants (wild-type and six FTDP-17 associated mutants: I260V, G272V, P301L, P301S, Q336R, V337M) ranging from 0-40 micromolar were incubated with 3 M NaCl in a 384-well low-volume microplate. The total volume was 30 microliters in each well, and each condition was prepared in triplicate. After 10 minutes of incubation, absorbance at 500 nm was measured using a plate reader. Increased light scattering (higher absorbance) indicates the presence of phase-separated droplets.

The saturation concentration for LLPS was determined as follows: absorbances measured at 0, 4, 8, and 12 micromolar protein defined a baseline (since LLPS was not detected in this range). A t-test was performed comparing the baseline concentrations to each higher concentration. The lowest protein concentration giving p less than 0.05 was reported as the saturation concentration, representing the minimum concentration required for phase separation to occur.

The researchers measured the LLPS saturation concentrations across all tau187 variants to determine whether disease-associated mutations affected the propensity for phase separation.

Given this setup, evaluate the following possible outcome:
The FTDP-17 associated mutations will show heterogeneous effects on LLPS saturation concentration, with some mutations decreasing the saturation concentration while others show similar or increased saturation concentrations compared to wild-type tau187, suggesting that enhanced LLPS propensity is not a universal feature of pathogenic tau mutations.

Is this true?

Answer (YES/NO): YES